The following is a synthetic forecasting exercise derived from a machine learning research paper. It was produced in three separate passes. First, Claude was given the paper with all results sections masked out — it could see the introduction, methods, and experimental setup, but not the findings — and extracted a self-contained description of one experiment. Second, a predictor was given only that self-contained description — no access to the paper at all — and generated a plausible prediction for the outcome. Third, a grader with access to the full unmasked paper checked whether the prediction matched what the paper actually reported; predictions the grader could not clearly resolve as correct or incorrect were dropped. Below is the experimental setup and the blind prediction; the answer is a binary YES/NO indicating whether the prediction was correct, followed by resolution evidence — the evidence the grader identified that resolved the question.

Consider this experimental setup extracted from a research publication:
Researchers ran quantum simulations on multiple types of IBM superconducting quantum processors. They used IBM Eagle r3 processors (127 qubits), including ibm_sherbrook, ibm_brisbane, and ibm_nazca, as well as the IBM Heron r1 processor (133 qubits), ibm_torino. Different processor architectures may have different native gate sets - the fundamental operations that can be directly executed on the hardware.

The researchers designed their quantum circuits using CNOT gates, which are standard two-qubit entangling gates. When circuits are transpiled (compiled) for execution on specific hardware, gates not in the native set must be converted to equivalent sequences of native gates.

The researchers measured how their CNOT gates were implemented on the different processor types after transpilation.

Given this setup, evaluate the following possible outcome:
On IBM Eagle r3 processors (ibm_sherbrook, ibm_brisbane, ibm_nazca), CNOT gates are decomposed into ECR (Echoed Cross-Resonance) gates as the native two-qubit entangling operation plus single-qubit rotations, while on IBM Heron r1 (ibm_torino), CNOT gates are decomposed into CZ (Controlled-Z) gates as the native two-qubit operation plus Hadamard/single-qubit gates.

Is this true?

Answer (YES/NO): YES